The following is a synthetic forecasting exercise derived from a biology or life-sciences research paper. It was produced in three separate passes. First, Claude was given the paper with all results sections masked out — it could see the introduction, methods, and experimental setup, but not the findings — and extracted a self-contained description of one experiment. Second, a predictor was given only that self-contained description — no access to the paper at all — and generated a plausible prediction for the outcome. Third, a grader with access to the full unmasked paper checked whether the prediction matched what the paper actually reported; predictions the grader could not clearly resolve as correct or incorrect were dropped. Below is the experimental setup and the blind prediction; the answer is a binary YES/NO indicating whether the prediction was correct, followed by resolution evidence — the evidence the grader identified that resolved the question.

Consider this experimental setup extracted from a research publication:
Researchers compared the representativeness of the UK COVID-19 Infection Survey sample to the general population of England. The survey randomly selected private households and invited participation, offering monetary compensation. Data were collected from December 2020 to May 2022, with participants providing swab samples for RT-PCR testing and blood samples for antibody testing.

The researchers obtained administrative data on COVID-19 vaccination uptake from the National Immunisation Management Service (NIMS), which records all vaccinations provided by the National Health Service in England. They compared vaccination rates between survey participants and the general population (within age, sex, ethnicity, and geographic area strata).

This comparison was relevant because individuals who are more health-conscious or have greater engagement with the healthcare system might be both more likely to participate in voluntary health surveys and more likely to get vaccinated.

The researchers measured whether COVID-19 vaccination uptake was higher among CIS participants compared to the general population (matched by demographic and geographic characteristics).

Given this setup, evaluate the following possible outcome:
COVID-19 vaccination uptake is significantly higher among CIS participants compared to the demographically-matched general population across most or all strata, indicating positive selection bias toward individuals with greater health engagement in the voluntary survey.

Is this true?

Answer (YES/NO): YES